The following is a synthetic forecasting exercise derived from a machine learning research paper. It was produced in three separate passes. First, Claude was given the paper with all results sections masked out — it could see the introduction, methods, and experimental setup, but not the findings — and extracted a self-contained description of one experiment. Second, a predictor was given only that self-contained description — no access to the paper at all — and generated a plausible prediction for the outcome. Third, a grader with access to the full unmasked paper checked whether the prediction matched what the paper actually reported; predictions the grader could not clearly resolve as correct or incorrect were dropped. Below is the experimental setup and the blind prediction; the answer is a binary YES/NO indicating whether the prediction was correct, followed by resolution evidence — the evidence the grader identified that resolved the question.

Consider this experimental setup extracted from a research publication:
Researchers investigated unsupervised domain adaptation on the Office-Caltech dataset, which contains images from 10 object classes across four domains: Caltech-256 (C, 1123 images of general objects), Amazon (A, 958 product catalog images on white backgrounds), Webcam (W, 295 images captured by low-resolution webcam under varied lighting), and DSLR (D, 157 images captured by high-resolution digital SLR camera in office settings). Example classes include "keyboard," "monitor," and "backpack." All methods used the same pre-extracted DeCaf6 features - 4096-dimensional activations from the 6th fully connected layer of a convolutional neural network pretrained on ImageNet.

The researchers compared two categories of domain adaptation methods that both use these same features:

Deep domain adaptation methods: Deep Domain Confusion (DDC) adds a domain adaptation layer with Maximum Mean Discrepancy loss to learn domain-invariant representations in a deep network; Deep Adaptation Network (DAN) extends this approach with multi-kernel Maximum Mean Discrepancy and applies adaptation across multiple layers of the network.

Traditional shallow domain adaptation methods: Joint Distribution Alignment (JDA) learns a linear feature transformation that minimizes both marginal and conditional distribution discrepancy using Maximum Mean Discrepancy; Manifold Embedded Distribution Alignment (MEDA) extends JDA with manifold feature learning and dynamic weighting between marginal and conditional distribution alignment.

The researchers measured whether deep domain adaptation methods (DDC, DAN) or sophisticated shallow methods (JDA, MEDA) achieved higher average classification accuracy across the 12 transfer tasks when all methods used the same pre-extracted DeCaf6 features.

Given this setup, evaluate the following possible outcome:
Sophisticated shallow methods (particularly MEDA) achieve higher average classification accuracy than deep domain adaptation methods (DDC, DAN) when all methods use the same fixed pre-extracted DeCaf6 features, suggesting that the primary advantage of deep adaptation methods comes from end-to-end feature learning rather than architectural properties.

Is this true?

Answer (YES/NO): YES